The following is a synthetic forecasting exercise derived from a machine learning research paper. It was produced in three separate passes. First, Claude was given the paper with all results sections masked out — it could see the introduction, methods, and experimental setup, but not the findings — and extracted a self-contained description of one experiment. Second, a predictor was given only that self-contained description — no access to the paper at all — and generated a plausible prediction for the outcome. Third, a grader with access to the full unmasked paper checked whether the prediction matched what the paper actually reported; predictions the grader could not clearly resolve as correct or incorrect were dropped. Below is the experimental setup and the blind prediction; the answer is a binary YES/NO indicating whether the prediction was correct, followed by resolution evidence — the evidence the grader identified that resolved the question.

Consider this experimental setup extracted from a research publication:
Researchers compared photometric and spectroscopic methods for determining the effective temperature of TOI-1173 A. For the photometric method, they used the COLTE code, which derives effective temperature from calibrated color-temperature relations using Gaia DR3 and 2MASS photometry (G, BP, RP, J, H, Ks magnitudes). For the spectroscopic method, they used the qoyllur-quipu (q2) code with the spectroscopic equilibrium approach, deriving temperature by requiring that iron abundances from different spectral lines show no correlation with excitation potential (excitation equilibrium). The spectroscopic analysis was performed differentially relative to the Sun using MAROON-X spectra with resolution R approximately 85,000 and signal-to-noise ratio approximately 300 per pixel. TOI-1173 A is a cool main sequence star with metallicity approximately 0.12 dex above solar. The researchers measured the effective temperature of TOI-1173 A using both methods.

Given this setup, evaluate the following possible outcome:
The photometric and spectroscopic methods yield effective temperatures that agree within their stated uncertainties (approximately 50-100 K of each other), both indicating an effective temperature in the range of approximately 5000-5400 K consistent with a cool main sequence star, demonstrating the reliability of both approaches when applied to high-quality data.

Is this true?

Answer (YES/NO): YES